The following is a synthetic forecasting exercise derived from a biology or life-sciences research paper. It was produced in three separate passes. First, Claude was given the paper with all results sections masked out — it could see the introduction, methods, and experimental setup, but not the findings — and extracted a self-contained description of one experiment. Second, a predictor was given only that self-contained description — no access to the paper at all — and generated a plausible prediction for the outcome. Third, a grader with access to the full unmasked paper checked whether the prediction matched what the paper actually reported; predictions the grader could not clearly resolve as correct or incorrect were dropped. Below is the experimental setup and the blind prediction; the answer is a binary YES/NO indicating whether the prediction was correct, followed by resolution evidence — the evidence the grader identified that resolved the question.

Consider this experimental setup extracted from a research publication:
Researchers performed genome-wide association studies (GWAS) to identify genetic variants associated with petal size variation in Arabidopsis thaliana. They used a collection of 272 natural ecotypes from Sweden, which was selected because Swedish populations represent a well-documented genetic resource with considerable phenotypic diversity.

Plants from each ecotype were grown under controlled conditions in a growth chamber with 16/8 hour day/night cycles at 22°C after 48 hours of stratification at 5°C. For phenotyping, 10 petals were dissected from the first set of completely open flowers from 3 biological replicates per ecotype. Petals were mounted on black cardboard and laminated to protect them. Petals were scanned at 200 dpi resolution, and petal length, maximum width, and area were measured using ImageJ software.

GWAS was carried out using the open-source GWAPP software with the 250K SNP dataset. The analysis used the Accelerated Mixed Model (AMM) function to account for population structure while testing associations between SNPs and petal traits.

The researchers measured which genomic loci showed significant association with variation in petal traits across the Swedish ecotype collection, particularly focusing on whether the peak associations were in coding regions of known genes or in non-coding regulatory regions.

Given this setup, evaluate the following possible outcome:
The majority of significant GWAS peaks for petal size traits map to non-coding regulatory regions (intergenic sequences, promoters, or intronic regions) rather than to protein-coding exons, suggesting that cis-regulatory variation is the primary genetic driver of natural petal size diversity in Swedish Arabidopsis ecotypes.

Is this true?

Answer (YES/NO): NO